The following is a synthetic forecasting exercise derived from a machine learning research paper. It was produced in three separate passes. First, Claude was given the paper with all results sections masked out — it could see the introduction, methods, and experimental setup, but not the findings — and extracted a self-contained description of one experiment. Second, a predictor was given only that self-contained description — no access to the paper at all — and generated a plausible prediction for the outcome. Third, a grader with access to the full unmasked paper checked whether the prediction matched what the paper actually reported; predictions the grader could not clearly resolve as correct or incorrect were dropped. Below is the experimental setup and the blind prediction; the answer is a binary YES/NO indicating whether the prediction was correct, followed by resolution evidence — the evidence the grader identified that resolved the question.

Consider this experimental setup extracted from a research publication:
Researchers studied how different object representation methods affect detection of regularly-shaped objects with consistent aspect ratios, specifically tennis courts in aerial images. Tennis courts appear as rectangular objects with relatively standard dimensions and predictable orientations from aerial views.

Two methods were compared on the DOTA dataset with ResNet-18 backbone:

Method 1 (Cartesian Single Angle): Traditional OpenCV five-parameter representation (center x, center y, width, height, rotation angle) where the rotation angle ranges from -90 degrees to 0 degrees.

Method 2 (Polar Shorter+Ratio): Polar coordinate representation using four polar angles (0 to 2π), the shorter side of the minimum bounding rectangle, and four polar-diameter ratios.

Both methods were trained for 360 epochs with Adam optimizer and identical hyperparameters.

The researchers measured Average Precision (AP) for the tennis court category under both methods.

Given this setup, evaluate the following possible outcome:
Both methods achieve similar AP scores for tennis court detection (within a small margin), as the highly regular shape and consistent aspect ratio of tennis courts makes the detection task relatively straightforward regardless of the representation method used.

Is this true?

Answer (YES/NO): YES